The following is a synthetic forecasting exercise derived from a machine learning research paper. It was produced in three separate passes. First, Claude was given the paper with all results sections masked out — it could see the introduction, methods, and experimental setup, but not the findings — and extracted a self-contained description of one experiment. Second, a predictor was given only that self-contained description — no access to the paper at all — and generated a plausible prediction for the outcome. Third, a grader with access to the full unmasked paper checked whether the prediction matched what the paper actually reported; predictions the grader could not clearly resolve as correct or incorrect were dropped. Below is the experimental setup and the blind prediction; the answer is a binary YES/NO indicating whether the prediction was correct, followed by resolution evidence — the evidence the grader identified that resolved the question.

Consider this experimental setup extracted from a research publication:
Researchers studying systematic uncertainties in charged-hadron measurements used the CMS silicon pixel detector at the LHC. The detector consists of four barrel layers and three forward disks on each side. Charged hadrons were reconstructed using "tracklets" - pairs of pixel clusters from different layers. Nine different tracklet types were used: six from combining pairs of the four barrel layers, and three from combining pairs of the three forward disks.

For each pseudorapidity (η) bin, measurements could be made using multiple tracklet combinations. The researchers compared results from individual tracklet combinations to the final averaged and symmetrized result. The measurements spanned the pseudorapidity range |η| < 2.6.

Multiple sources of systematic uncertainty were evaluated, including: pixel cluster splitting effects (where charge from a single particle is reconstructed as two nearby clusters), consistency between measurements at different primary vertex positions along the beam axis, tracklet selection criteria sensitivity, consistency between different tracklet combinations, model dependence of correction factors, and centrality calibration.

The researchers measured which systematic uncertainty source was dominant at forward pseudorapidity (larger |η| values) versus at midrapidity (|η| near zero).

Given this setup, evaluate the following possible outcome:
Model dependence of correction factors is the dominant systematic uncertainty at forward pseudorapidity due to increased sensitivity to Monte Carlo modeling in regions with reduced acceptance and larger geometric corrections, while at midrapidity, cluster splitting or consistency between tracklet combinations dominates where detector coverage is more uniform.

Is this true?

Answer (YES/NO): NO